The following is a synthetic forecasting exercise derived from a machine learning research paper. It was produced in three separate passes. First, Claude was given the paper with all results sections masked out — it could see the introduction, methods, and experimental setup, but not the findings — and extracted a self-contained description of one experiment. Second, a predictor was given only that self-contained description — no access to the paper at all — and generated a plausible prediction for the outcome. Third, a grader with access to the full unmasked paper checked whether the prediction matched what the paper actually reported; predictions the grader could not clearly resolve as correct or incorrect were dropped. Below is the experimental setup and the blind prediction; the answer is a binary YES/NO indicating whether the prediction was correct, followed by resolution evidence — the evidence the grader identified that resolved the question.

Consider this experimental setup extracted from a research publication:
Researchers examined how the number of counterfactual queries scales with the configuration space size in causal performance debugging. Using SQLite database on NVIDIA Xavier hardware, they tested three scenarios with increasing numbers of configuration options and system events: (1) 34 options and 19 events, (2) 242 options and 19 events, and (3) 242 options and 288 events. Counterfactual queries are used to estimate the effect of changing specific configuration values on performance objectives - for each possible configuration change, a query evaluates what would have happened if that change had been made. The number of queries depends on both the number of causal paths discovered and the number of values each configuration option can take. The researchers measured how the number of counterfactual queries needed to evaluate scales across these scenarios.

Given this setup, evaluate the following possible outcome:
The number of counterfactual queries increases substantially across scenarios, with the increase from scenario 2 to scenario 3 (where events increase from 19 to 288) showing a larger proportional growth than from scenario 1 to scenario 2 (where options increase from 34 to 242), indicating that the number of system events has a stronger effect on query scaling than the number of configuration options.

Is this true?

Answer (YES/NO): NO